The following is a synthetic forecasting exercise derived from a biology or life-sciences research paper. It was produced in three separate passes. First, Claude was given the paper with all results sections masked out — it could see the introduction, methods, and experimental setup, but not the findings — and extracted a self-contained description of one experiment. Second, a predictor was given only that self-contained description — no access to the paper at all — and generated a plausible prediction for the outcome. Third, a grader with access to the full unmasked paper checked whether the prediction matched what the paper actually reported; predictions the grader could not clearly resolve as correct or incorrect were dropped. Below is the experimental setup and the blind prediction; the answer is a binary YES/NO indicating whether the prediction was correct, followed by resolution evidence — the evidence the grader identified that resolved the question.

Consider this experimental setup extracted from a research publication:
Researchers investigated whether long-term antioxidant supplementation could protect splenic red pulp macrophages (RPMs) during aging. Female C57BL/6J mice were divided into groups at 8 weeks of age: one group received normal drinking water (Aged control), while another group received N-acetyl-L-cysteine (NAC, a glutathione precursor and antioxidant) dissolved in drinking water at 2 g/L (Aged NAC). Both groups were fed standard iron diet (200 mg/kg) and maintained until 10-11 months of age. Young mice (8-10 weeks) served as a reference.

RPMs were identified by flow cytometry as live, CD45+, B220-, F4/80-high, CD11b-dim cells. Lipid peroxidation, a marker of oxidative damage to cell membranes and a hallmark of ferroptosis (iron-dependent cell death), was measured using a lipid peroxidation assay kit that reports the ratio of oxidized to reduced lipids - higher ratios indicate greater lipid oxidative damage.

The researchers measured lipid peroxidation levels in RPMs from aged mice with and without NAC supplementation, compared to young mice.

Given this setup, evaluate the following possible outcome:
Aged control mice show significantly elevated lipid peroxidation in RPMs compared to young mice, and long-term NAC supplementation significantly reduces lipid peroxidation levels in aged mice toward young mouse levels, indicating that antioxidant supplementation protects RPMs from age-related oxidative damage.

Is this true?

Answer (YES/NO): NO